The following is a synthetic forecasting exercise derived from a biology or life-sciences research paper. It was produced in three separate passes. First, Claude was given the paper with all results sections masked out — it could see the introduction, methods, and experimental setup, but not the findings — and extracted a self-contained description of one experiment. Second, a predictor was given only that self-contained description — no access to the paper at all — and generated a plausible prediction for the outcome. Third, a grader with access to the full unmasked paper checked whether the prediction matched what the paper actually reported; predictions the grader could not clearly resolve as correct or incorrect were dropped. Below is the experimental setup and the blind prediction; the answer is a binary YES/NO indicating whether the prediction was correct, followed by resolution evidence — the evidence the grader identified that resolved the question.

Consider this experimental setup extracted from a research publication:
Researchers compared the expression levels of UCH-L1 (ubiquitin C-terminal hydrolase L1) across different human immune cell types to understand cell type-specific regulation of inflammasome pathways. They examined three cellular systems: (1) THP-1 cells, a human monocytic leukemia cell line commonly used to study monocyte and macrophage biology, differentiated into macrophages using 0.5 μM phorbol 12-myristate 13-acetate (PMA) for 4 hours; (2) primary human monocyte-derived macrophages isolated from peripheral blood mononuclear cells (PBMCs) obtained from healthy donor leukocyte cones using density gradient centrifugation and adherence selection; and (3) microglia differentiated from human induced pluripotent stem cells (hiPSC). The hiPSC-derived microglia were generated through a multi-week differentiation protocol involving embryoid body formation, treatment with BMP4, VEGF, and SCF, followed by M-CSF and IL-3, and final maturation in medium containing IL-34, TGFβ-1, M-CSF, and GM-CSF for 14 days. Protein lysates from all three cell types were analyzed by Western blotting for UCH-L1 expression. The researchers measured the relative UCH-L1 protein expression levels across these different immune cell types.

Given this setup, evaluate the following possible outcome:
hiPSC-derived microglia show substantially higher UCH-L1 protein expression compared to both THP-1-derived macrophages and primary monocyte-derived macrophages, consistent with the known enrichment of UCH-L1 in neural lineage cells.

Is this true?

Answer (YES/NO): YES